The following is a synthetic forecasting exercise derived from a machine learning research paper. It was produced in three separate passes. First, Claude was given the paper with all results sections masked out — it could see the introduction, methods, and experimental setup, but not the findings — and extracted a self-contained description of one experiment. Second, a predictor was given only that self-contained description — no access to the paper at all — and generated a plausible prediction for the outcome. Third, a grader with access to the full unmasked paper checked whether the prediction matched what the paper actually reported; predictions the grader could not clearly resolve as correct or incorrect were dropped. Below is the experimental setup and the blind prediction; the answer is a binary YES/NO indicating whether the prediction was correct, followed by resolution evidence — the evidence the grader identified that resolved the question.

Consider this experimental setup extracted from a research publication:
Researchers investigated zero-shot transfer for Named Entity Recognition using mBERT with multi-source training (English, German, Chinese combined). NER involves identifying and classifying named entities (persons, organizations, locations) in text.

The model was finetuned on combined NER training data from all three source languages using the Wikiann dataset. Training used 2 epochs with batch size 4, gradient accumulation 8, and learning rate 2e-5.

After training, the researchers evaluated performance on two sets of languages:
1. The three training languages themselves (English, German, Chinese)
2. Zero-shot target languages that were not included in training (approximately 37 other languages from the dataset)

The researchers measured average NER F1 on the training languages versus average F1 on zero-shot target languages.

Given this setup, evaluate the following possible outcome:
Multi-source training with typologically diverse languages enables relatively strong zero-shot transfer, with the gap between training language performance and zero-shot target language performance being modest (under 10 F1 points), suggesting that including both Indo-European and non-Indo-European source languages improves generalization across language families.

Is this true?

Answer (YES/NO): NO